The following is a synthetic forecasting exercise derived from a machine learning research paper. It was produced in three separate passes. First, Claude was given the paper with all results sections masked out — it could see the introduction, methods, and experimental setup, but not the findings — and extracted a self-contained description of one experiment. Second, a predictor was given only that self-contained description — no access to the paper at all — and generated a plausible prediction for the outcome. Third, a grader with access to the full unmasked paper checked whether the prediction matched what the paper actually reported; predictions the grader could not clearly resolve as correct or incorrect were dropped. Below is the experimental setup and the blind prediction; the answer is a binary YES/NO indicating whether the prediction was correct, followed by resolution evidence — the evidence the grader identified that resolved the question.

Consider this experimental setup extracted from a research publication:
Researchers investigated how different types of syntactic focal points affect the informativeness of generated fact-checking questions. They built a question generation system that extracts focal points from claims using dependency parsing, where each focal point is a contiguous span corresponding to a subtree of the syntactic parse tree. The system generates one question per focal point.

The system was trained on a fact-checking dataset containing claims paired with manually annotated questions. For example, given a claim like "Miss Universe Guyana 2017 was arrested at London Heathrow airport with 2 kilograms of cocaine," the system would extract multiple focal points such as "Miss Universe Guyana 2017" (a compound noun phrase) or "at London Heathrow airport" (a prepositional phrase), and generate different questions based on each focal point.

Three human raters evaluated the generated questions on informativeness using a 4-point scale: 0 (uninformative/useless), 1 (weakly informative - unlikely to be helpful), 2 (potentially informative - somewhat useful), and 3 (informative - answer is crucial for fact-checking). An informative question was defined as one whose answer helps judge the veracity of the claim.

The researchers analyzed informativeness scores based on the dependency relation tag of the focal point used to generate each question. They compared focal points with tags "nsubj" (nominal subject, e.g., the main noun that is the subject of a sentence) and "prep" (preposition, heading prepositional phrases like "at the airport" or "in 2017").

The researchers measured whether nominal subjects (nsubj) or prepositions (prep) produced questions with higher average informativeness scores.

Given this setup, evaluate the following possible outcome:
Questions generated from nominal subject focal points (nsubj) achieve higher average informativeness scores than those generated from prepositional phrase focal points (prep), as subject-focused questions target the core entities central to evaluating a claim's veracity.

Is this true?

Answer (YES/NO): NO